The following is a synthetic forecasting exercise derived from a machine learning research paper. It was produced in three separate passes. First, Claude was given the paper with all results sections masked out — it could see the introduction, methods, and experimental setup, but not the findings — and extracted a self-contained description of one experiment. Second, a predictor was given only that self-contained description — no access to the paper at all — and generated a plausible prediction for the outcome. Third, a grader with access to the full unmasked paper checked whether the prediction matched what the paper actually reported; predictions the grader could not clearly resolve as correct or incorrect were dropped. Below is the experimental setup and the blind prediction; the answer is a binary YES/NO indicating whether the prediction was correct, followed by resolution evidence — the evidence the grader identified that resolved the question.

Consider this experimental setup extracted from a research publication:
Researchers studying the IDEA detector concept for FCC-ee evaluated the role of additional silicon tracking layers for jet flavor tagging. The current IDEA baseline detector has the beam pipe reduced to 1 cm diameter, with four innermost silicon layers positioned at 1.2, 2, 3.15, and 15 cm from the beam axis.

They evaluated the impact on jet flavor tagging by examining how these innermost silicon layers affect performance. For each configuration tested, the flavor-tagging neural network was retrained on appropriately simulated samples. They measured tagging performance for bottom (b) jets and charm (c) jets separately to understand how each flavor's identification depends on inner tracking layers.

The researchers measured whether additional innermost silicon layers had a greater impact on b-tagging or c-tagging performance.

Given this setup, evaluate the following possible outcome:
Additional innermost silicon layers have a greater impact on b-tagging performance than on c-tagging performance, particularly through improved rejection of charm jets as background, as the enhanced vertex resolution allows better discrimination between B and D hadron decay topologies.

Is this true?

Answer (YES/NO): NO